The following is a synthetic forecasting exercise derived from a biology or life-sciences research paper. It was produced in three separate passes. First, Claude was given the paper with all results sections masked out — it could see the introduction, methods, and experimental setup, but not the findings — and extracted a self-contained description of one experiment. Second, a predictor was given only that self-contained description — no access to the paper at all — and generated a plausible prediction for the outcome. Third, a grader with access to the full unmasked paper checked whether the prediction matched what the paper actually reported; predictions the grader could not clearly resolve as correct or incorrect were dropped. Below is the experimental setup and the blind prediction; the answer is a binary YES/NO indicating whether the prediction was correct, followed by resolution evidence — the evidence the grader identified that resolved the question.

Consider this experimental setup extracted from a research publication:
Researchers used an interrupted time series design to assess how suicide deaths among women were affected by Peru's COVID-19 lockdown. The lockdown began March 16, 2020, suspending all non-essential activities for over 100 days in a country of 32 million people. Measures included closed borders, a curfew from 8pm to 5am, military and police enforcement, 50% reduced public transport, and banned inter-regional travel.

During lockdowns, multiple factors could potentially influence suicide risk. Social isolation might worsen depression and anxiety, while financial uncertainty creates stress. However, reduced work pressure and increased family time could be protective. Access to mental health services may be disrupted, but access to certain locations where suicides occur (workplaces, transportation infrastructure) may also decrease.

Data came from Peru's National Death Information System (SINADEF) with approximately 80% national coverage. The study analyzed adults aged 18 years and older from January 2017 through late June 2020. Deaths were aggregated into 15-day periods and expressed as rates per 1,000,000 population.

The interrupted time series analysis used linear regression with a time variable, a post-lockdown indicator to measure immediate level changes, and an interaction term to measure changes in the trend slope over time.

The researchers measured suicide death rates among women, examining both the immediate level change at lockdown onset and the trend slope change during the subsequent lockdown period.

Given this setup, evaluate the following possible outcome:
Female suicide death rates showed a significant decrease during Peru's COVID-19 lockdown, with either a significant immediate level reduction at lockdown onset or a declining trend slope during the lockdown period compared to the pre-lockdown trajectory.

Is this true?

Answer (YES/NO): NO